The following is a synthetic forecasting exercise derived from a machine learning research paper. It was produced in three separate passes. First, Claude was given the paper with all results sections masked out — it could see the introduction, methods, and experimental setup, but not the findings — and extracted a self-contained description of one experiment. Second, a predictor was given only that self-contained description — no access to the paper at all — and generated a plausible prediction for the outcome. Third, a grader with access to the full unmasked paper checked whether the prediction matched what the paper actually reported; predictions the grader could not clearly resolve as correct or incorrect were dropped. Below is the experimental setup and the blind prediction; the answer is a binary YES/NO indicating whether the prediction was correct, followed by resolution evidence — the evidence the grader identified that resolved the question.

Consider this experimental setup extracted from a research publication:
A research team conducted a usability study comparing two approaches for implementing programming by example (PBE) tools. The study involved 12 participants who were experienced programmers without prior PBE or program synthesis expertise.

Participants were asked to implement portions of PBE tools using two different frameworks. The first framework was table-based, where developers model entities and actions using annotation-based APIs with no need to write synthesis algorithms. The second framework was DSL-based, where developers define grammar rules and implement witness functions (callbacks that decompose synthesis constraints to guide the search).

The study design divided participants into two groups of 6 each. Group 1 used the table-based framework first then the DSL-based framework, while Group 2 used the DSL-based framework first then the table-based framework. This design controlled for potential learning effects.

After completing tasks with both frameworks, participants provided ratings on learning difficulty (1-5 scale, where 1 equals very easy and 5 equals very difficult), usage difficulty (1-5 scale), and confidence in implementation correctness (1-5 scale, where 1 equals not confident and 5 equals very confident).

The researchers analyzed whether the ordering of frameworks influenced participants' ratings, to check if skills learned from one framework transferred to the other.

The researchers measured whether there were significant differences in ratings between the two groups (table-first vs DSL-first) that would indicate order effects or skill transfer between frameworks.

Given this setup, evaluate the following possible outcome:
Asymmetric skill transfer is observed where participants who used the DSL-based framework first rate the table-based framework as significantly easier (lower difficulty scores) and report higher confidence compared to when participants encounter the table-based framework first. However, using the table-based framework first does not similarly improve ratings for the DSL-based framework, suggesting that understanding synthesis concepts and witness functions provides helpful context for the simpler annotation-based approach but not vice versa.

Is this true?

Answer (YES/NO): NO